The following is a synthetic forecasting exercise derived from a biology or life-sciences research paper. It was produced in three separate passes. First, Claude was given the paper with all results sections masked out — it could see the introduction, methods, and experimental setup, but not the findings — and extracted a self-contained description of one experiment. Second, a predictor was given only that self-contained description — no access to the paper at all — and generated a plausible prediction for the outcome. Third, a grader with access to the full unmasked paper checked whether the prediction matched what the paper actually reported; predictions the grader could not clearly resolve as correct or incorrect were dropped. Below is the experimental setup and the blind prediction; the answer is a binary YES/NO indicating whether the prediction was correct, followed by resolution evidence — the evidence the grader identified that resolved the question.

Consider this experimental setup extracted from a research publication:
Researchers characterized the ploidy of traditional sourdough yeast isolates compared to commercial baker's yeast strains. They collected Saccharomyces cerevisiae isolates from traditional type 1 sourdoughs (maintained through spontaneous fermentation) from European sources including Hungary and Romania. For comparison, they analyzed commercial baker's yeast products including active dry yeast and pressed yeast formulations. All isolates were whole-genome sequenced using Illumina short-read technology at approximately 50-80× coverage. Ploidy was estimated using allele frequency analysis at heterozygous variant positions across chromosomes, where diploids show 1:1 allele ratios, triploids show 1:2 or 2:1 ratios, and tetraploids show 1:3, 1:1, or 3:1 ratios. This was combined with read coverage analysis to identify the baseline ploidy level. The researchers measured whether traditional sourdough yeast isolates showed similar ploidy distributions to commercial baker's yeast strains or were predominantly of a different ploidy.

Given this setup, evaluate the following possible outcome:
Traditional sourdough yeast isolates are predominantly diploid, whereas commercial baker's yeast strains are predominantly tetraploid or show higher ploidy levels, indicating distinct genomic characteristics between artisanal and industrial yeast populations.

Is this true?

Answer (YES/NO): YES